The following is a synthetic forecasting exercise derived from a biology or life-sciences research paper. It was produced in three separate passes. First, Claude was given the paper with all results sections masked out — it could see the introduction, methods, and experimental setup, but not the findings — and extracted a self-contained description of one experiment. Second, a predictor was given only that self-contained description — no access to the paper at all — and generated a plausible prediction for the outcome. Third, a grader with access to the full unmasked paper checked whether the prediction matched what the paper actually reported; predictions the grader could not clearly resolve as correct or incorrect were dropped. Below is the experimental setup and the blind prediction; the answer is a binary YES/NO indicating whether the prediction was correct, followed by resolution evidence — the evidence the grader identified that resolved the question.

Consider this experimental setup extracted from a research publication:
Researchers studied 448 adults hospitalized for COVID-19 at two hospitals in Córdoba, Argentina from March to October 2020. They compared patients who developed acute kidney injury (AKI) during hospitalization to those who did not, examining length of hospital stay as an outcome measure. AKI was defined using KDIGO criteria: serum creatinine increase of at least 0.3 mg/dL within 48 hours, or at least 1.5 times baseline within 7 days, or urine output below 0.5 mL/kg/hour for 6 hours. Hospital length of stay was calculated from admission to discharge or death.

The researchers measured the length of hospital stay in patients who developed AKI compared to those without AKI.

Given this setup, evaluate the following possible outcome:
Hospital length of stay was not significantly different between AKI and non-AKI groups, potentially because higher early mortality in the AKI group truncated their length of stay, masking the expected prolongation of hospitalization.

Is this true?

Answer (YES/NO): NO